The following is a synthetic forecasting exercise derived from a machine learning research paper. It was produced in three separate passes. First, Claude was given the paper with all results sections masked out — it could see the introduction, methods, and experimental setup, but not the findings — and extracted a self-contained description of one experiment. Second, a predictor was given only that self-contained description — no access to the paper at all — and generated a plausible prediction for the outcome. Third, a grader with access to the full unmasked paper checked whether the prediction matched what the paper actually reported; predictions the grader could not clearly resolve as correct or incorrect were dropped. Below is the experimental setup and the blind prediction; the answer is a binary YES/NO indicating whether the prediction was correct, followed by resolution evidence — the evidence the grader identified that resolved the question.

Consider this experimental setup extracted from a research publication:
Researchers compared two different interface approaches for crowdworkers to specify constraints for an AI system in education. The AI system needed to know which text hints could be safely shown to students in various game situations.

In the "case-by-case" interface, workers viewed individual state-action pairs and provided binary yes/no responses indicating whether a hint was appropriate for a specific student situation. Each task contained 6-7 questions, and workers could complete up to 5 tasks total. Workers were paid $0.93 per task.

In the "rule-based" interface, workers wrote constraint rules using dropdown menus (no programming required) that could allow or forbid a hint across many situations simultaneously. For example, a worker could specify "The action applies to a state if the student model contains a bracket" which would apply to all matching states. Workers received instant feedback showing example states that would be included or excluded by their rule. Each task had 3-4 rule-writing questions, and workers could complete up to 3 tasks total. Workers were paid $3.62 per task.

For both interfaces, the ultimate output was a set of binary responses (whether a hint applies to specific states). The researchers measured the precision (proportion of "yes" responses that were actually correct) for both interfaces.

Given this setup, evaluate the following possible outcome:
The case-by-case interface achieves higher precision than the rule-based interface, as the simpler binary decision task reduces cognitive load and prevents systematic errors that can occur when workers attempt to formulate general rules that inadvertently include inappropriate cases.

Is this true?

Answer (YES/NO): NO